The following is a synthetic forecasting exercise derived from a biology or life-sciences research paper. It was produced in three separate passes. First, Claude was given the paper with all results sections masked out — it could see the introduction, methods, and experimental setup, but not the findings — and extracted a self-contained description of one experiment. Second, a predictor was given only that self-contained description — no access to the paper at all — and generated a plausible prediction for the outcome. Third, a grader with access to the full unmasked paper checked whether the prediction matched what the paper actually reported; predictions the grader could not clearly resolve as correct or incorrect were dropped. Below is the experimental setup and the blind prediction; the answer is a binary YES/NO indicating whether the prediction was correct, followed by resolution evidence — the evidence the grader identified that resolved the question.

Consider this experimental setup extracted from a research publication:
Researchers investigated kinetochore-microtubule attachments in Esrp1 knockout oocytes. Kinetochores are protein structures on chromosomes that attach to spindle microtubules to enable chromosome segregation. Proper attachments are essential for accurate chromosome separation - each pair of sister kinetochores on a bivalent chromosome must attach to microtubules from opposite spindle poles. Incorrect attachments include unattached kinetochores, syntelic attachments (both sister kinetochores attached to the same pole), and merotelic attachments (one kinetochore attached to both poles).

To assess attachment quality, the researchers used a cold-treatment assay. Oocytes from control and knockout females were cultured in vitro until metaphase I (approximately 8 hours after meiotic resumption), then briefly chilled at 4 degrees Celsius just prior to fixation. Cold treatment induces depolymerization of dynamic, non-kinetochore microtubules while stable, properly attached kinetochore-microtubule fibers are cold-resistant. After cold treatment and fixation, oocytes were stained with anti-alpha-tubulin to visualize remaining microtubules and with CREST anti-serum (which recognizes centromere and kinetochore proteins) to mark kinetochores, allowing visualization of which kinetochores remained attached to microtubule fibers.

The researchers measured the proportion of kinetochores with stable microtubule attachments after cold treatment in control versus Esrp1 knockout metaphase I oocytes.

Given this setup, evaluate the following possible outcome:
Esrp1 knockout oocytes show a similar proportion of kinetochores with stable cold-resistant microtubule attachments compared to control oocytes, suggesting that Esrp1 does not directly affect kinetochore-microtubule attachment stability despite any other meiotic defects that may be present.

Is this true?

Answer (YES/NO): NO